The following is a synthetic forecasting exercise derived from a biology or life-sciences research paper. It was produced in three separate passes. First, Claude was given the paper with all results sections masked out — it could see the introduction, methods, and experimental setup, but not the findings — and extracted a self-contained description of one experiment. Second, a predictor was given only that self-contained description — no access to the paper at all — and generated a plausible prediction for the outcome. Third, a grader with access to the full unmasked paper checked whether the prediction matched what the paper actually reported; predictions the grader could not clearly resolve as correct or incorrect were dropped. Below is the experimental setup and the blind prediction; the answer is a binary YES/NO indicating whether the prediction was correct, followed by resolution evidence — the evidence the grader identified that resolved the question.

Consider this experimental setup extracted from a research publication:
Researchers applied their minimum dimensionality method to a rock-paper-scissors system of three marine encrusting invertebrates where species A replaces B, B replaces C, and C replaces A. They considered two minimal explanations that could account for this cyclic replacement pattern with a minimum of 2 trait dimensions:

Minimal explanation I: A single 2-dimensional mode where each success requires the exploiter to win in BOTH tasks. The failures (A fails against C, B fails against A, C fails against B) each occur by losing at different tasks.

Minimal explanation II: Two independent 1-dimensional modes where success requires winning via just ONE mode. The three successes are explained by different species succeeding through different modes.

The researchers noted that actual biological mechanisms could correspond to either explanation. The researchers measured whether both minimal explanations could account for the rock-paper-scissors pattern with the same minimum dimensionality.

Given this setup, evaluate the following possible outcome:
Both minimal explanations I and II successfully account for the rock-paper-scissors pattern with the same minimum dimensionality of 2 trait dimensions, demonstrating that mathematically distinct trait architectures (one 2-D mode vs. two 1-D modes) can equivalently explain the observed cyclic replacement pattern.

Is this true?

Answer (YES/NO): YES